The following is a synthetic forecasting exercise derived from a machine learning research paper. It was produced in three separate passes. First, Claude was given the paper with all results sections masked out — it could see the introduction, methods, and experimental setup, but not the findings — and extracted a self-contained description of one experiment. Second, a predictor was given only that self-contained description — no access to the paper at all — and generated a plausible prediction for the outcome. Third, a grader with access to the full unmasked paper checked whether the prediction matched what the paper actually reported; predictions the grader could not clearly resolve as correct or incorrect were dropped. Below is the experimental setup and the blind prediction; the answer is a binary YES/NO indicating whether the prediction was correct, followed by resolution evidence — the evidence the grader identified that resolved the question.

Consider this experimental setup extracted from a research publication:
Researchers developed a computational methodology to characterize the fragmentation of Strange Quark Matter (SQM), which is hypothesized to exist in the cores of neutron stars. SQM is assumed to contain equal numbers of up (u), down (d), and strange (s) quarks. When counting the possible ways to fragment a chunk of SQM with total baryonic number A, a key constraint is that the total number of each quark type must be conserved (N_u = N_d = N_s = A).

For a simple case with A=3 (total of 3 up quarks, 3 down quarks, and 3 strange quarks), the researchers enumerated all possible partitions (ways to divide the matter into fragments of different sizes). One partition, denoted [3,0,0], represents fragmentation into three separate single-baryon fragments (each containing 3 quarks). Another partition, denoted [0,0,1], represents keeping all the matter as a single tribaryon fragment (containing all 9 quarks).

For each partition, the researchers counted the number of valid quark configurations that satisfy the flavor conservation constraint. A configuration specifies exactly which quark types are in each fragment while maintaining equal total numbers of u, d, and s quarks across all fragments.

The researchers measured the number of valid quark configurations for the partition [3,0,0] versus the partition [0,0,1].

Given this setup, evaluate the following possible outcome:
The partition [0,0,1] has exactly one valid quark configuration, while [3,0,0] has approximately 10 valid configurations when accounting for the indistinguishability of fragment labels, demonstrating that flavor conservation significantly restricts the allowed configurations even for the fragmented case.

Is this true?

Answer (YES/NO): YES